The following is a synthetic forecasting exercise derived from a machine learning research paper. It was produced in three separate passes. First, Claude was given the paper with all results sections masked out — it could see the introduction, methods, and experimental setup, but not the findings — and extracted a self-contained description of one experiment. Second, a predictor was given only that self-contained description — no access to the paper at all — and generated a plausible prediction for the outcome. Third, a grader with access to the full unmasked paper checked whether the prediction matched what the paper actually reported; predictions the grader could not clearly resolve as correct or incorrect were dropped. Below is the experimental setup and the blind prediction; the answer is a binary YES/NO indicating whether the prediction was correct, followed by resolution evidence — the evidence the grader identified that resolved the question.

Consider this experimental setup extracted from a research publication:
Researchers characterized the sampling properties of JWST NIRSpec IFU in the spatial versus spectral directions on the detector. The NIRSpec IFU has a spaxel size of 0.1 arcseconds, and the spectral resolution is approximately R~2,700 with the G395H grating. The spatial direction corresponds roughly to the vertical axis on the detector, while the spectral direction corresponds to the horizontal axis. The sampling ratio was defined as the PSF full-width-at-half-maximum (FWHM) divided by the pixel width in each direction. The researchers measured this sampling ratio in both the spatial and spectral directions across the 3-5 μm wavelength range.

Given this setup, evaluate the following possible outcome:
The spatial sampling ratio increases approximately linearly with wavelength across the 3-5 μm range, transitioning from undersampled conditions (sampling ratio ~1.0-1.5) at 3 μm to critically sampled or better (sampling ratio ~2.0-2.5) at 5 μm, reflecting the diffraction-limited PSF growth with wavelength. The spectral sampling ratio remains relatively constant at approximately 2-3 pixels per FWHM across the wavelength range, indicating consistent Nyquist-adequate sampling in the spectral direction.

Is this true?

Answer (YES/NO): NO